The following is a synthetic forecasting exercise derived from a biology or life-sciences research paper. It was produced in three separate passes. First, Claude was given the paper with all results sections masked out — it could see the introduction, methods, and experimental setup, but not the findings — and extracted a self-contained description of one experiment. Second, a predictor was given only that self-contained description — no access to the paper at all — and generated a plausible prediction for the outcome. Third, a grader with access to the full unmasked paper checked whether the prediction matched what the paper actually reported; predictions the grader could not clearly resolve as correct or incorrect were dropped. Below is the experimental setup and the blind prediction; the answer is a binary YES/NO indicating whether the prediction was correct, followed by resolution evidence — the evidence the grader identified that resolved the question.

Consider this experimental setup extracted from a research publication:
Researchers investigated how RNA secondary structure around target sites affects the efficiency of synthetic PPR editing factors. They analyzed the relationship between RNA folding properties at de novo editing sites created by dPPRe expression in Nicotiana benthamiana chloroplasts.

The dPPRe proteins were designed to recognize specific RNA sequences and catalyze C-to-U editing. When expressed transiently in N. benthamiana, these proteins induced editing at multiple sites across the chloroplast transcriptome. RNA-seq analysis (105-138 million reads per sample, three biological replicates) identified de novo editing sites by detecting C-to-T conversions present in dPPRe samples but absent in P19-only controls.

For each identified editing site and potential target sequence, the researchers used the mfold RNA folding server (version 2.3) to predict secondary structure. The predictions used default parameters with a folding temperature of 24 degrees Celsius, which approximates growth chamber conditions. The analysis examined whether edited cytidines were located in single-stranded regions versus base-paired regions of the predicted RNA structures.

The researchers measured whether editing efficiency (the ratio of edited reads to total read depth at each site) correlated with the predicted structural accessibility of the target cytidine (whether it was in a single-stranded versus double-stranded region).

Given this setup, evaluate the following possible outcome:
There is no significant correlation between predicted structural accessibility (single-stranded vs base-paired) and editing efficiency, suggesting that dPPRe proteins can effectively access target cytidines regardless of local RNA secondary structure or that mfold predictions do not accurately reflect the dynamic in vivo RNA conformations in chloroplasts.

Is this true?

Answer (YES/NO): NO